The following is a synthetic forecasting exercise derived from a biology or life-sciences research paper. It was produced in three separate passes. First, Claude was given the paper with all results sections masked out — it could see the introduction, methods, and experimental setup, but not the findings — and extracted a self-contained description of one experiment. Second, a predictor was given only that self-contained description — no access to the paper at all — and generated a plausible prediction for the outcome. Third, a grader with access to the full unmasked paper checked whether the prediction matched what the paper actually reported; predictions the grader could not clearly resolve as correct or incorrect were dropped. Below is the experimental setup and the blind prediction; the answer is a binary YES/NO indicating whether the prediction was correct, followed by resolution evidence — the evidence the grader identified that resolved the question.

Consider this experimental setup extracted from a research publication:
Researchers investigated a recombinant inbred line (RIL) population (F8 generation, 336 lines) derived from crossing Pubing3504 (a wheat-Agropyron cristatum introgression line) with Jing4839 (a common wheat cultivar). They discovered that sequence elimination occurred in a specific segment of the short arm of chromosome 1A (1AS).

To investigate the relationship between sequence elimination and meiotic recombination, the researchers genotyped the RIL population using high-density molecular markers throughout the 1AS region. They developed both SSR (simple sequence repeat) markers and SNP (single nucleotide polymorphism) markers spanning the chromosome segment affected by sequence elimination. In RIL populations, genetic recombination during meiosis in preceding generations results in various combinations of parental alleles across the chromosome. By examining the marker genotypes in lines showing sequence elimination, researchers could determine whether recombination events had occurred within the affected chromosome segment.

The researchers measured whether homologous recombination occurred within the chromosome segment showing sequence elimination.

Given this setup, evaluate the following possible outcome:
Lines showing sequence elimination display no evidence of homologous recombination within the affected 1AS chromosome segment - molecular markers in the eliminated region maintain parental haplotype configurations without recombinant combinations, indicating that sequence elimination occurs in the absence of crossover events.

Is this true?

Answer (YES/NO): YES